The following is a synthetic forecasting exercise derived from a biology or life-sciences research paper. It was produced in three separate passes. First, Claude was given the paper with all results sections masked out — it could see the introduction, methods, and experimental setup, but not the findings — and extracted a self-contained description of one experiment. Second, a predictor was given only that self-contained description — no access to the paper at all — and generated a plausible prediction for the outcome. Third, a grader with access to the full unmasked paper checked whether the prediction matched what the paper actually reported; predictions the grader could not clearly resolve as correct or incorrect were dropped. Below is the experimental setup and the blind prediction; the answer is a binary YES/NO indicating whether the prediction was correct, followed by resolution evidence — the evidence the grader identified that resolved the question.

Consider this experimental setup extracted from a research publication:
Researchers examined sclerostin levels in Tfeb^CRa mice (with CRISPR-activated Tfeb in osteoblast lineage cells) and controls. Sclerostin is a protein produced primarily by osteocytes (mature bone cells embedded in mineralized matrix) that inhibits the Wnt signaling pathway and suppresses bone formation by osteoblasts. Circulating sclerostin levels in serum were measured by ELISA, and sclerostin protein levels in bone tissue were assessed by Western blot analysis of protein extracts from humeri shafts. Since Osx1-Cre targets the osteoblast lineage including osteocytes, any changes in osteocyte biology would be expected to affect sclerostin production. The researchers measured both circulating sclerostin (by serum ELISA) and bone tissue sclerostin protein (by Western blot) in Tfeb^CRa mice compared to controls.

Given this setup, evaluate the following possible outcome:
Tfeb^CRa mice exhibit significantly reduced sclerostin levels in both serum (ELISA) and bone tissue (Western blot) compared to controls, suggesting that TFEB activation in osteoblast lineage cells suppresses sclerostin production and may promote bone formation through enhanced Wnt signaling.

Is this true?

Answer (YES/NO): NO